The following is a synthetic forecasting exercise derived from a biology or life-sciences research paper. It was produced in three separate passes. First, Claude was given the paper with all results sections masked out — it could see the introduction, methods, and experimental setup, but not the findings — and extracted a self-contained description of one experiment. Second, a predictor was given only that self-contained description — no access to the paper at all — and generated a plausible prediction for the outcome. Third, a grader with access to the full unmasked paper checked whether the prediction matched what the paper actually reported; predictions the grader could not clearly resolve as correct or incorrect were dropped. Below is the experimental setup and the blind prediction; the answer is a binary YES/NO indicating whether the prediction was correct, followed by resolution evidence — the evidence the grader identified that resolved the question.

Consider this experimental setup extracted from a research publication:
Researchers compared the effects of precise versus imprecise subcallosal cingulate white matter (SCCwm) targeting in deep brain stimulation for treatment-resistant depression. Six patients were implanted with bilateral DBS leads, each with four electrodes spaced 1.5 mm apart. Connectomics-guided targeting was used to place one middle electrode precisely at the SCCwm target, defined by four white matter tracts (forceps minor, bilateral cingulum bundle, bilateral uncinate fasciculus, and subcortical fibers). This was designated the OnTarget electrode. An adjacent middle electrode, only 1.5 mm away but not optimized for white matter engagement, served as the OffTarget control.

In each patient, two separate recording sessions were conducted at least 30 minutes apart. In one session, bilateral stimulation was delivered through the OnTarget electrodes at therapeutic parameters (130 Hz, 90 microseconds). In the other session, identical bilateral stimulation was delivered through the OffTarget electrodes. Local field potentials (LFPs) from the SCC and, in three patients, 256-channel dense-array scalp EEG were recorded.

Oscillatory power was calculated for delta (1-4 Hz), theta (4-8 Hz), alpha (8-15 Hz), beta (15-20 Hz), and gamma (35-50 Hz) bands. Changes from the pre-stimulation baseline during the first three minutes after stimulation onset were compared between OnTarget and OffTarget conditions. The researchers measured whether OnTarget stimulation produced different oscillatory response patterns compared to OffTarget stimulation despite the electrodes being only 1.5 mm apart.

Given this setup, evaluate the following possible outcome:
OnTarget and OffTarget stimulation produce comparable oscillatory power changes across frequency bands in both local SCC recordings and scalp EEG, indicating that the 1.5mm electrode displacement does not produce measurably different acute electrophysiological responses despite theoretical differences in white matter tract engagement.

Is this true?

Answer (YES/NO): NO